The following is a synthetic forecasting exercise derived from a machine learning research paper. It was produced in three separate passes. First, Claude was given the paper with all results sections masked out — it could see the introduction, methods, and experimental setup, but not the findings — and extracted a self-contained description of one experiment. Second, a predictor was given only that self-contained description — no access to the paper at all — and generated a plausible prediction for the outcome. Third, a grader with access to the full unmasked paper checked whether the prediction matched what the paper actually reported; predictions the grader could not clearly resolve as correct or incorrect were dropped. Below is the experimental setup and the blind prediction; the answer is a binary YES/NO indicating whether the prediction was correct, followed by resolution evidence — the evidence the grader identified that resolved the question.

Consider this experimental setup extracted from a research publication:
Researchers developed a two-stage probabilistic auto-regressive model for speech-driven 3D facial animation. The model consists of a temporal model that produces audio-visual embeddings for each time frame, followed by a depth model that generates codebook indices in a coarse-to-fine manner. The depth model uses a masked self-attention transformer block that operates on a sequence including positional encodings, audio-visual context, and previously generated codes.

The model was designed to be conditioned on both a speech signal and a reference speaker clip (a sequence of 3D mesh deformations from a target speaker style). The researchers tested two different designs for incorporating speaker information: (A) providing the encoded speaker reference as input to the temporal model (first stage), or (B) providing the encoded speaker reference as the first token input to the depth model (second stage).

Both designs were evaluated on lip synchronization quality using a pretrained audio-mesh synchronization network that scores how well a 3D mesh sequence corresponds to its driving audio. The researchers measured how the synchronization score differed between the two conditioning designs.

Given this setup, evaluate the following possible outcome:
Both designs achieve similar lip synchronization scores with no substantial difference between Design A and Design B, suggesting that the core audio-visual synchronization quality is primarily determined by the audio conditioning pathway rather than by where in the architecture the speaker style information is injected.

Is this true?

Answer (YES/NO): NO